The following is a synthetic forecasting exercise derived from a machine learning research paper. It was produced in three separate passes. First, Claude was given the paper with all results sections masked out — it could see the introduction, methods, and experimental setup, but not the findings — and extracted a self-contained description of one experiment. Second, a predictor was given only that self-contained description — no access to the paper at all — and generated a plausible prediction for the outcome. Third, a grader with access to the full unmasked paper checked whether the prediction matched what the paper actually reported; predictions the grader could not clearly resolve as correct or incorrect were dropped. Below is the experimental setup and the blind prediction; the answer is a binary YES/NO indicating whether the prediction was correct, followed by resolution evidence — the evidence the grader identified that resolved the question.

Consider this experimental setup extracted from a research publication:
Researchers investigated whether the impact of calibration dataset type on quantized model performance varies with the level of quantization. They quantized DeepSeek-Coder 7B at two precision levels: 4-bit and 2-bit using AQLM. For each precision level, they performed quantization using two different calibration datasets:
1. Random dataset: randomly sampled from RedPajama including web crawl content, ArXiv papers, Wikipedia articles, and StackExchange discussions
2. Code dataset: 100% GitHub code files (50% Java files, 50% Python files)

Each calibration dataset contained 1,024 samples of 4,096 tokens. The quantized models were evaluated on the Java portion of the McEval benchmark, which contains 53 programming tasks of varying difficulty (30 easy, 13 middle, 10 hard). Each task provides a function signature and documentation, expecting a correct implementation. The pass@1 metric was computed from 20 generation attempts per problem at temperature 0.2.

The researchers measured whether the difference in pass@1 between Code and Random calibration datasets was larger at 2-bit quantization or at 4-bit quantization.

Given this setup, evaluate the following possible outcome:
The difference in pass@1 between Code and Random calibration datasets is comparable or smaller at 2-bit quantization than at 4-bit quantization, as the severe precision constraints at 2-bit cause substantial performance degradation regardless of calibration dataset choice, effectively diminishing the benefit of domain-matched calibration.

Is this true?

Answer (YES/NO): NO